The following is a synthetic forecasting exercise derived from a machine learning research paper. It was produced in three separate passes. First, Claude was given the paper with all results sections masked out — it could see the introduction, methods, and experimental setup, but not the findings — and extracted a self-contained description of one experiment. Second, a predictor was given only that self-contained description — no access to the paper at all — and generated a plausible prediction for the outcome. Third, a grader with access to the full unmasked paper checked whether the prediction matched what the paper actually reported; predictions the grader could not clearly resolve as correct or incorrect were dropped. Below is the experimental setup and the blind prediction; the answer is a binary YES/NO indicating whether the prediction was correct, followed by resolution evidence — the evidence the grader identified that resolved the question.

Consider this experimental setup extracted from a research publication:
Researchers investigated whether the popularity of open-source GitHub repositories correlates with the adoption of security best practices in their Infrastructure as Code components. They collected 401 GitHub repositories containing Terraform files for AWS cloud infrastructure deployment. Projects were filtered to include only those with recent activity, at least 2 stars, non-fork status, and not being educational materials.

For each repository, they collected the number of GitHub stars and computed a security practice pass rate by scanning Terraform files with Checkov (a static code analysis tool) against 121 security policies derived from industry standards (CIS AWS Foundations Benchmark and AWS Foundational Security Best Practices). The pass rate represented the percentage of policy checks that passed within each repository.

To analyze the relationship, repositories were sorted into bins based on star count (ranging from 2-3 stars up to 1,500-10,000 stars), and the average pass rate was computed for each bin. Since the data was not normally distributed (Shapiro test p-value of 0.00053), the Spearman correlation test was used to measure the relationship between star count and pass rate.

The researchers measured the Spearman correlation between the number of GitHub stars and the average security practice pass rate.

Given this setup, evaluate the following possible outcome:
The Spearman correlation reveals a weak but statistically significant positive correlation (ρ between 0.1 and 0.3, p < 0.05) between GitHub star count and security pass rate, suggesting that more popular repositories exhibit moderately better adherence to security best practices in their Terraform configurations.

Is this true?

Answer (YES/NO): NO